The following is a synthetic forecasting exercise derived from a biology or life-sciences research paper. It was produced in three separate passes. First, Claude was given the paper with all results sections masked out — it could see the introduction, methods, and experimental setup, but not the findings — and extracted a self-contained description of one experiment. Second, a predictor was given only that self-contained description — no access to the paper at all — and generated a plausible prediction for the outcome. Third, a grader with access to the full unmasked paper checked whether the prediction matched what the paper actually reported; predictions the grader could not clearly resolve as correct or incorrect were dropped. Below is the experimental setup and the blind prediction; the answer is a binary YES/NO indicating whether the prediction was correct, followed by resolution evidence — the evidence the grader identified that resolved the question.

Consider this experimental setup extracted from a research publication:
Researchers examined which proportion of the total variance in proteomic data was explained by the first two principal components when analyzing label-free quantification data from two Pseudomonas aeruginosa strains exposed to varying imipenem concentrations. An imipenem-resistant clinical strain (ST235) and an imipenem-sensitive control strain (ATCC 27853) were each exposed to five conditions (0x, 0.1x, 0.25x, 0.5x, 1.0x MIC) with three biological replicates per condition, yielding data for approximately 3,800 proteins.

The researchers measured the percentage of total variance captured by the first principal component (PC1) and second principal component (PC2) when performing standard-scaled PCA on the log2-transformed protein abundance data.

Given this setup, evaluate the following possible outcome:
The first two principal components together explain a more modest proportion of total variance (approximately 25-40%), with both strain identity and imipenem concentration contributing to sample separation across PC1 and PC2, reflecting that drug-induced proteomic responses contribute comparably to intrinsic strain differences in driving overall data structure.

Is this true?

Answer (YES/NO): NO